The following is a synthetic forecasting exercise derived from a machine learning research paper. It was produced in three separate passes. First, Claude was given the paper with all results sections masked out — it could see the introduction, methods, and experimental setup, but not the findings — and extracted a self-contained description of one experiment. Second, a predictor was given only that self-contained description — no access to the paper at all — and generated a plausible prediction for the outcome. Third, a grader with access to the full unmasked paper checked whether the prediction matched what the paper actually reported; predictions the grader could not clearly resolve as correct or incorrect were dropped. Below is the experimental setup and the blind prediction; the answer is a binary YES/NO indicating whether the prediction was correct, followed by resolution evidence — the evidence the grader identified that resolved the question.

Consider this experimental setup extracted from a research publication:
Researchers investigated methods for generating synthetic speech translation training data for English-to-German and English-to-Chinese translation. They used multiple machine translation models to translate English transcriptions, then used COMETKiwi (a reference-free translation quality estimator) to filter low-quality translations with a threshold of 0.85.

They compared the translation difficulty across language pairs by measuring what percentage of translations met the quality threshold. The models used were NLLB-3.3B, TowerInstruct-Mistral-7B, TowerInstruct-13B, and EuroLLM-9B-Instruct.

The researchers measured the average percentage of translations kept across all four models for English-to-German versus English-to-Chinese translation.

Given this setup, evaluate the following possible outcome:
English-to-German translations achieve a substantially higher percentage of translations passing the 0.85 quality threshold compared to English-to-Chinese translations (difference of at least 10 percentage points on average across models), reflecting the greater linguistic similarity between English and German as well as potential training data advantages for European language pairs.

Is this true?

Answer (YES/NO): YES